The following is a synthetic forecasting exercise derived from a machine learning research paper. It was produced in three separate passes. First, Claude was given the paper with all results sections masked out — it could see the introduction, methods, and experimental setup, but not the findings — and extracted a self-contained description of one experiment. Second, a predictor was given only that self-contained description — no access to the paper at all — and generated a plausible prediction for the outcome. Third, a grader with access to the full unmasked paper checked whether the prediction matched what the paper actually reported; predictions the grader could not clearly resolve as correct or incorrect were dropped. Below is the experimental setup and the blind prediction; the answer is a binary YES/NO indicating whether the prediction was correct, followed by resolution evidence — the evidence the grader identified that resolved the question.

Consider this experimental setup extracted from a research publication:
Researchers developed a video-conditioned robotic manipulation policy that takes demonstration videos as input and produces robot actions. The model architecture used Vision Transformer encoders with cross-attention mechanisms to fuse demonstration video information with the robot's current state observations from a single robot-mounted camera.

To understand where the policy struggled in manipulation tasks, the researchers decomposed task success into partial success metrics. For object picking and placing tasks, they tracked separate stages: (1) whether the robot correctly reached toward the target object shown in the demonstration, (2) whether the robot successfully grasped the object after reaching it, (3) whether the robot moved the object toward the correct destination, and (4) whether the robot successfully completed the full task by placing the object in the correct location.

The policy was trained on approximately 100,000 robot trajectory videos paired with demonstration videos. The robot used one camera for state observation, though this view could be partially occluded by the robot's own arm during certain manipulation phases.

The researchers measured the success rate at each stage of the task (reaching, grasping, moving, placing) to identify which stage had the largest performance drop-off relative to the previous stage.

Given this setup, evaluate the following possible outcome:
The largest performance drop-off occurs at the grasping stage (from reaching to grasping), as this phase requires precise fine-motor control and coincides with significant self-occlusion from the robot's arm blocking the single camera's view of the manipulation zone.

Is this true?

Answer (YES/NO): YES